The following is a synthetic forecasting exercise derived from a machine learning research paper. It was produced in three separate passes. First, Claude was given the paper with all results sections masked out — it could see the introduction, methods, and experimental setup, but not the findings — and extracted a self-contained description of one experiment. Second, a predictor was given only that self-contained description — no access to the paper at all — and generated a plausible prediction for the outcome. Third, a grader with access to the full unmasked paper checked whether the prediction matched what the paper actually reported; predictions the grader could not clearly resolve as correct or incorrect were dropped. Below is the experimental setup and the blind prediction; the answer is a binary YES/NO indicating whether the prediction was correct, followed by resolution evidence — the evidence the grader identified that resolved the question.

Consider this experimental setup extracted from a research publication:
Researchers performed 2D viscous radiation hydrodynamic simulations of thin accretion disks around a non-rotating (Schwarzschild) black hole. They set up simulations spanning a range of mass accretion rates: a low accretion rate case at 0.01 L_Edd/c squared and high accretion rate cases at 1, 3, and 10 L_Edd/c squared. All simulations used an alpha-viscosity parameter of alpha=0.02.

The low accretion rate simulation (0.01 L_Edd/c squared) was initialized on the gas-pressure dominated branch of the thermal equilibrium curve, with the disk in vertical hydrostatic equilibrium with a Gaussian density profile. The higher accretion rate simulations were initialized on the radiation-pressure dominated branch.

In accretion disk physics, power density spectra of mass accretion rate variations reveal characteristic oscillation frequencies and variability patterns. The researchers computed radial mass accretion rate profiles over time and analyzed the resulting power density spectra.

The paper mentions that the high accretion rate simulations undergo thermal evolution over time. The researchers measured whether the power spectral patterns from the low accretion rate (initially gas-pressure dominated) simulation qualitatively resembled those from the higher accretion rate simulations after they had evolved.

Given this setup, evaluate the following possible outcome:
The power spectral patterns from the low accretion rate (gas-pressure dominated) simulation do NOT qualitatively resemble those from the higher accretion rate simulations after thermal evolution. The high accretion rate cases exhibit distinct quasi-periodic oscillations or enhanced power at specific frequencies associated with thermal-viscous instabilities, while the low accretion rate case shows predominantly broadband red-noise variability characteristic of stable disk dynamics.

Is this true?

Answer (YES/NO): NO